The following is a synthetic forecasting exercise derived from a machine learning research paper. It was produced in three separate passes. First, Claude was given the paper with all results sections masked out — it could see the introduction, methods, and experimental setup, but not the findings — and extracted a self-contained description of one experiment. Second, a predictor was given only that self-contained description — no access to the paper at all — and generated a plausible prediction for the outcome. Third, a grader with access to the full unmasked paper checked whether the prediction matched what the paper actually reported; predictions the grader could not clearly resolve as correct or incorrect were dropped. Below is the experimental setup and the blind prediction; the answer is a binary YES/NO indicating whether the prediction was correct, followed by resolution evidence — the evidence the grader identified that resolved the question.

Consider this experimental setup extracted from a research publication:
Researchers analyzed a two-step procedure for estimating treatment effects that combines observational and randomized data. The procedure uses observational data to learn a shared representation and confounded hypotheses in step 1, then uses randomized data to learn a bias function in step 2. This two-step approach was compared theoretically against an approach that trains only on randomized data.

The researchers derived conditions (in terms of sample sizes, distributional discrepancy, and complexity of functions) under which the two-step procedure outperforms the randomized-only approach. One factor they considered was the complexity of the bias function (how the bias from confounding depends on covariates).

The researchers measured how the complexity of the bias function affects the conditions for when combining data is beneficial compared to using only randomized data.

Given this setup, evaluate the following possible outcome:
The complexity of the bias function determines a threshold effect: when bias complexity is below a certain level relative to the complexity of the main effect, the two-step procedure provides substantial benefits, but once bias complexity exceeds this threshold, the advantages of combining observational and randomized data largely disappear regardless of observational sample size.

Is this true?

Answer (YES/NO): YES